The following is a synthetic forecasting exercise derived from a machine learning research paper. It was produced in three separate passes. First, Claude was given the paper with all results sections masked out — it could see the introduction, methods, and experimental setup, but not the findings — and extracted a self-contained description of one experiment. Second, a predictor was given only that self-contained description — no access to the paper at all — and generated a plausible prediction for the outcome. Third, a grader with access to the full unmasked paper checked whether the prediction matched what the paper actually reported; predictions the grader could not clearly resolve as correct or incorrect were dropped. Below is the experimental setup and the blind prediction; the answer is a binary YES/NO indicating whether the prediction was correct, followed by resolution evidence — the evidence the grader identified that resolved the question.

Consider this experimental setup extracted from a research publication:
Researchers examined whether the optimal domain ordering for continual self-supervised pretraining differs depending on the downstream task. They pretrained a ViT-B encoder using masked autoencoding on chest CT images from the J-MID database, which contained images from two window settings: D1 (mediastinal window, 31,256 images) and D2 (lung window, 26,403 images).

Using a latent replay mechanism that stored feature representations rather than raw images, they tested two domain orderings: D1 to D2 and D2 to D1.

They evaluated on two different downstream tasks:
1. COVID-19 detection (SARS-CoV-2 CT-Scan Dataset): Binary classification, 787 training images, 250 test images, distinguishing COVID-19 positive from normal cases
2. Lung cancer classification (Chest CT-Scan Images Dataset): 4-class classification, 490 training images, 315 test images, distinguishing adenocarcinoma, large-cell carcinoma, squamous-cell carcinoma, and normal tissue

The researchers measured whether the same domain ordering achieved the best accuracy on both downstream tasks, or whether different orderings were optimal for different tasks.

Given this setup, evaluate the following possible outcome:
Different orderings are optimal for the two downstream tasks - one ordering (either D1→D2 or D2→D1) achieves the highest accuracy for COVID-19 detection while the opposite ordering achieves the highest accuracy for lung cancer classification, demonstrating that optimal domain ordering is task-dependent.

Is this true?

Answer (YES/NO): YES